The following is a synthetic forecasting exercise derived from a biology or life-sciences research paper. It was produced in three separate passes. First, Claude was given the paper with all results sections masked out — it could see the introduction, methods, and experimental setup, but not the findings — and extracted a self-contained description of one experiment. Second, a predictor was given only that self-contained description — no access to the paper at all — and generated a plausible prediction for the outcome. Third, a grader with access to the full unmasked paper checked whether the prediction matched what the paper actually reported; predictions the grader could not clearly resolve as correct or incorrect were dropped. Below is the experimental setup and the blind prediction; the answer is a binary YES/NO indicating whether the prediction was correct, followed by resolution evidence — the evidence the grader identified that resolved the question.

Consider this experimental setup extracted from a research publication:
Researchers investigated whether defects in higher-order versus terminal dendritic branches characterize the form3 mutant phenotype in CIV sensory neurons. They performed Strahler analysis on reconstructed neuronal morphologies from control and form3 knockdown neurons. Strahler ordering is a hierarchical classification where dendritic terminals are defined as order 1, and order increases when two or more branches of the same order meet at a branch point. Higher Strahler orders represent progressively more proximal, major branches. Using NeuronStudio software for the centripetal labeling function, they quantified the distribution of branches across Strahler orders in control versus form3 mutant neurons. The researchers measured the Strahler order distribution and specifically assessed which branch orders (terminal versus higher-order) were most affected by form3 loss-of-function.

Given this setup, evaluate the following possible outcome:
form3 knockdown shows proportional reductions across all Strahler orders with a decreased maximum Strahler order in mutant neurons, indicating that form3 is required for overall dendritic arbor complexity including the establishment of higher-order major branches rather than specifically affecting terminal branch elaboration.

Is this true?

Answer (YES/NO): NO